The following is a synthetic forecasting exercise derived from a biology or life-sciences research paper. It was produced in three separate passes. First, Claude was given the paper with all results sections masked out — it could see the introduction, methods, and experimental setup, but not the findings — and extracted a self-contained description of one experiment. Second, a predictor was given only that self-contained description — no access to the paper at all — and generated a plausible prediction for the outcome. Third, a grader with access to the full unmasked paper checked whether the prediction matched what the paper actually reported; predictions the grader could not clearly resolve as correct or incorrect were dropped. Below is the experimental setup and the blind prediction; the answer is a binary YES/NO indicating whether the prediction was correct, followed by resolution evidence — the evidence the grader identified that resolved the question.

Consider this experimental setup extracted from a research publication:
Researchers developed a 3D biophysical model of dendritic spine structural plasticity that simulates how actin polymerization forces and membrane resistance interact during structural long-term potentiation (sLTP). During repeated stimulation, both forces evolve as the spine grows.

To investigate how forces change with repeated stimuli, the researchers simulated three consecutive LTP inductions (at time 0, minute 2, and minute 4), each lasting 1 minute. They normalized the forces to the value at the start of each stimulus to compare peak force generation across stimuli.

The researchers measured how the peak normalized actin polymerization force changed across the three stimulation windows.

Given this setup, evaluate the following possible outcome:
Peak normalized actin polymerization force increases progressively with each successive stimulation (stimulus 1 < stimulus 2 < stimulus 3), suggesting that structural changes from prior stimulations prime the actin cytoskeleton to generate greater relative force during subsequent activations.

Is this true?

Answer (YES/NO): NO